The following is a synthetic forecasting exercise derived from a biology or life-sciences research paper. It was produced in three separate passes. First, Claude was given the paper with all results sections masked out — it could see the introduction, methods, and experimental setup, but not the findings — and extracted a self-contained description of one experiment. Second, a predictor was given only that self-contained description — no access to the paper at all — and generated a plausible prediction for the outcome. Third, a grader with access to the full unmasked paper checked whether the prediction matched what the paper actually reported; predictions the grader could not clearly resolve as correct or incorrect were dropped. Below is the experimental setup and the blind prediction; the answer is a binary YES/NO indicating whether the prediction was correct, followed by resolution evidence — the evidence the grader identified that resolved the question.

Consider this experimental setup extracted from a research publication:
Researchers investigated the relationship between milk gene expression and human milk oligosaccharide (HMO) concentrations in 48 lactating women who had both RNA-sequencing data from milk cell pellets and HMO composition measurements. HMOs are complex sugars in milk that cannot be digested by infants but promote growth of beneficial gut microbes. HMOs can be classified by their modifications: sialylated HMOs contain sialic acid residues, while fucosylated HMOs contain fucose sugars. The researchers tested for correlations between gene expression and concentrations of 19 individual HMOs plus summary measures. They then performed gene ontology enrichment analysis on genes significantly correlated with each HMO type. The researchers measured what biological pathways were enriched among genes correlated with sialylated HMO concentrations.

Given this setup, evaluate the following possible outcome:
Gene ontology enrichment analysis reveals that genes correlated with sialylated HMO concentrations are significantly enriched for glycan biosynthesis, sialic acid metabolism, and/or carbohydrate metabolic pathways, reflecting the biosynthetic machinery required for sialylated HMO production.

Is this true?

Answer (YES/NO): NO